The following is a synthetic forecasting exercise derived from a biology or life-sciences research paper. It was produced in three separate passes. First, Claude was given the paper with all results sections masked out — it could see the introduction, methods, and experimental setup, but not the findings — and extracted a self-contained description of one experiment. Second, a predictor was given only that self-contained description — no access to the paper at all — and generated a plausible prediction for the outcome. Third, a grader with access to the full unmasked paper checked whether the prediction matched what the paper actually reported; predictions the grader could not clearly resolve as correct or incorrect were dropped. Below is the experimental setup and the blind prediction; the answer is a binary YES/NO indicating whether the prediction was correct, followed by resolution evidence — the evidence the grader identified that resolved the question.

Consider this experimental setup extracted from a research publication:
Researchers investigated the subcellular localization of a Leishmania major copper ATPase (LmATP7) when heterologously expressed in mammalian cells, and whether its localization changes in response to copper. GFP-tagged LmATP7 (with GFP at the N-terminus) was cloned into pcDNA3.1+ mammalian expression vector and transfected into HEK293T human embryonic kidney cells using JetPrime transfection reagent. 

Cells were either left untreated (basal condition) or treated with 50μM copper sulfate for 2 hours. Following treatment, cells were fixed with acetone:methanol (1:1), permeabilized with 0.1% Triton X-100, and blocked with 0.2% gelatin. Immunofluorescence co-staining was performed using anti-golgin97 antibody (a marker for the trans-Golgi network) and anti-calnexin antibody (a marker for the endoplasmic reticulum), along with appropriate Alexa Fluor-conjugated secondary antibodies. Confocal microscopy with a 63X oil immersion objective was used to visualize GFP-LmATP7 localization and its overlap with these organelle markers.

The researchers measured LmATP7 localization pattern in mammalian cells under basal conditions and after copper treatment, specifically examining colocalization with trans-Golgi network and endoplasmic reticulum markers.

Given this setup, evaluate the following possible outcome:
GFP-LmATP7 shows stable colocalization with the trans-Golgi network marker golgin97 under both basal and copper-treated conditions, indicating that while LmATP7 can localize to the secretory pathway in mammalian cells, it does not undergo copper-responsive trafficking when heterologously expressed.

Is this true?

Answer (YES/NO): NO